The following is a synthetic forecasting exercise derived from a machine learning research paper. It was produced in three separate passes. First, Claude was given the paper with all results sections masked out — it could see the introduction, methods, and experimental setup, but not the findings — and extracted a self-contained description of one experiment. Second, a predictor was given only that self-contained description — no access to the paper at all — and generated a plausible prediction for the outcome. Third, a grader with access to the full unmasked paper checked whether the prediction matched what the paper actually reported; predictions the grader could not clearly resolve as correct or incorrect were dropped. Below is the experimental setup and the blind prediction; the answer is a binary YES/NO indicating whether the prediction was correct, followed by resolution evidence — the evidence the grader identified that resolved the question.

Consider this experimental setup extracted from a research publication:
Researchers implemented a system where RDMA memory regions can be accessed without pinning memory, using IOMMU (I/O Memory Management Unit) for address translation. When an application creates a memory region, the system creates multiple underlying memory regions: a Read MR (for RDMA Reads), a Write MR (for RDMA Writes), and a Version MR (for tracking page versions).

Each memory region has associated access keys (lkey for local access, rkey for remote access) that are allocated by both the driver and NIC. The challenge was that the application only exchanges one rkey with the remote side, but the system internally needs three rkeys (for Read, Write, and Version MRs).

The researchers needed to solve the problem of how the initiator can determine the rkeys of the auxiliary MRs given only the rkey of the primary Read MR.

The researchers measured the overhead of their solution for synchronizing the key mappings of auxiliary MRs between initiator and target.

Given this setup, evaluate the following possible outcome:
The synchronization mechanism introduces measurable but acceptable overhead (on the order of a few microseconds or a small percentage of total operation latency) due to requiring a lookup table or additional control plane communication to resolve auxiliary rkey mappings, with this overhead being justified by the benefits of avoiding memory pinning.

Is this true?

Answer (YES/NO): YES